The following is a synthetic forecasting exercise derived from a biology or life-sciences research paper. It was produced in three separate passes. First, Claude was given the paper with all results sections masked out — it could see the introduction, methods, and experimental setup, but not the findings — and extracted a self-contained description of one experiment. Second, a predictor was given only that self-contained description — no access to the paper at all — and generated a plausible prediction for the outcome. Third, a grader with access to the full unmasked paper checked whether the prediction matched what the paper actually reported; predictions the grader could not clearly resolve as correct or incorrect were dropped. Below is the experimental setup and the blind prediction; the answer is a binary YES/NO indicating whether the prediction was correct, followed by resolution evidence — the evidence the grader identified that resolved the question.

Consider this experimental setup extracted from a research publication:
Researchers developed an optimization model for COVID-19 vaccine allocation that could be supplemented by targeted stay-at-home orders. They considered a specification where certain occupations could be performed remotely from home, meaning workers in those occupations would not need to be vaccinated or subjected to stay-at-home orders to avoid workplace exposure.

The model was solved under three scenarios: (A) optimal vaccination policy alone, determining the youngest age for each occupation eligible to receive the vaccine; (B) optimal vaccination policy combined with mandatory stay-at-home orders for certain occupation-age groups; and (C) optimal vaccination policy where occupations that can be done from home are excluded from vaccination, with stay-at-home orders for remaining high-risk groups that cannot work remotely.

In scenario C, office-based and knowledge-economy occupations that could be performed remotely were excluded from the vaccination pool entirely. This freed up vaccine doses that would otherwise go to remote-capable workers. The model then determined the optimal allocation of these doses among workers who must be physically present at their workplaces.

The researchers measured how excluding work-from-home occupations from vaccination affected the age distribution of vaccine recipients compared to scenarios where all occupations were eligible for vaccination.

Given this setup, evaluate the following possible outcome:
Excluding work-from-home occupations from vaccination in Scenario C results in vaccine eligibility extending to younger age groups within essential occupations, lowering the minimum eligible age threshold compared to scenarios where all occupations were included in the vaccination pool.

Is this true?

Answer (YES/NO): YES